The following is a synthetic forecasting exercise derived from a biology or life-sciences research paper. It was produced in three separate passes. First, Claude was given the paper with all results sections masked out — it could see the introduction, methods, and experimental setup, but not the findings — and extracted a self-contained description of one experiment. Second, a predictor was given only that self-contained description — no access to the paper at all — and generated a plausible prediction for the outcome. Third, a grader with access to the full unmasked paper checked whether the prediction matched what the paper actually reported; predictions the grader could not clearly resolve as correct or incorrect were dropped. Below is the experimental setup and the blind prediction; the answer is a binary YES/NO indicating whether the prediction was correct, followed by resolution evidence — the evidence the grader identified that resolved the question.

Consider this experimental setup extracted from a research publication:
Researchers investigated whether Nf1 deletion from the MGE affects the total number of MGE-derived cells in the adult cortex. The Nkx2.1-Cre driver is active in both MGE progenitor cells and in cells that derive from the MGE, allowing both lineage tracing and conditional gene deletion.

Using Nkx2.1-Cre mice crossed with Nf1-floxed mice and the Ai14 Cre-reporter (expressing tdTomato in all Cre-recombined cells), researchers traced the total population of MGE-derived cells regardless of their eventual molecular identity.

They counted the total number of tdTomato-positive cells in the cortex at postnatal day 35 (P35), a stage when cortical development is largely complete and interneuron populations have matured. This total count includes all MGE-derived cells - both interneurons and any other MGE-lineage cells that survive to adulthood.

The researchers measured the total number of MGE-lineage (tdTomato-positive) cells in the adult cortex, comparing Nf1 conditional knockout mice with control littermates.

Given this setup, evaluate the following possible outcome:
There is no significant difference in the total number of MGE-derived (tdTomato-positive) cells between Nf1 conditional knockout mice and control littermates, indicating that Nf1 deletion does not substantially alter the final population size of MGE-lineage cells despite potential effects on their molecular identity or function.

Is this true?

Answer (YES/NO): NO